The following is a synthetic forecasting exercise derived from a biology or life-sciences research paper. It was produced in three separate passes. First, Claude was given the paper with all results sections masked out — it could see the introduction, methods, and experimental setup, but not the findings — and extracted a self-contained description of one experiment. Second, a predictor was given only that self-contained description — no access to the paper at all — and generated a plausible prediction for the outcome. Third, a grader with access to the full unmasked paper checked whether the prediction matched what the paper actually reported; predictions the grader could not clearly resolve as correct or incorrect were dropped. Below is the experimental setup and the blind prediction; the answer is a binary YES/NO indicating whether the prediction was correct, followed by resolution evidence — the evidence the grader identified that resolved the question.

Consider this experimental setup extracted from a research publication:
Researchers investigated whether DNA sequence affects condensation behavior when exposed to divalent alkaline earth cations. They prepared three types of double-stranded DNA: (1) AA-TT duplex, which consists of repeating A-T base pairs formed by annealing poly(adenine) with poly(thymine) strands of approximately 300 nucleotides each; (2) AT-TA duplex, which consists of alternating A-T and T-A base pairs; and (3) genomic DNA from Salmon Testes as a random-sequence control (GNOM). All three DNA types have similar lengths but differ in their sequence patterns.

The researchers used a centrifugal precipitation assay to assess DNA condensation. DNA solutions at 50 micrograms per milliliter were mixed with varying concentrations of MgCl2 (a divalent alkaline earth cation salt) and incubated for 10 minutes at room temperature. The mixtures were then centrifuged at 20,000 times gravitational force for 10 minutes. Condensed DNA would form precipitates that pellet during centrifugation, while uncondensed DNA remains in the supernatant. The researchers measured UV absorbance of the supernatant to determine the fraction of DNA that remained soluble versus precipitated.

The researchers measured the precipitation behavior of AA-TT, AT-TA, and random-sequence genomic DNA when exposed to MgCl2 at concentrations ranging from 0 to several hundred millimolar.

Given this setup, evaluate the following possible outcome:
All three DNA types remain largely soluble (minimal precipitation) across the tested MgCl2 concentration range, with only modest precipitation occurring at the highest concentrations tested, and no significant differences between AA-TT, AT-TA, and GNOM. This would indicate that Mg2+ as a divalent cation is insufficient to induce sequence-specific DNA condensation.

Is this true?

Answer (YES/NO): NO